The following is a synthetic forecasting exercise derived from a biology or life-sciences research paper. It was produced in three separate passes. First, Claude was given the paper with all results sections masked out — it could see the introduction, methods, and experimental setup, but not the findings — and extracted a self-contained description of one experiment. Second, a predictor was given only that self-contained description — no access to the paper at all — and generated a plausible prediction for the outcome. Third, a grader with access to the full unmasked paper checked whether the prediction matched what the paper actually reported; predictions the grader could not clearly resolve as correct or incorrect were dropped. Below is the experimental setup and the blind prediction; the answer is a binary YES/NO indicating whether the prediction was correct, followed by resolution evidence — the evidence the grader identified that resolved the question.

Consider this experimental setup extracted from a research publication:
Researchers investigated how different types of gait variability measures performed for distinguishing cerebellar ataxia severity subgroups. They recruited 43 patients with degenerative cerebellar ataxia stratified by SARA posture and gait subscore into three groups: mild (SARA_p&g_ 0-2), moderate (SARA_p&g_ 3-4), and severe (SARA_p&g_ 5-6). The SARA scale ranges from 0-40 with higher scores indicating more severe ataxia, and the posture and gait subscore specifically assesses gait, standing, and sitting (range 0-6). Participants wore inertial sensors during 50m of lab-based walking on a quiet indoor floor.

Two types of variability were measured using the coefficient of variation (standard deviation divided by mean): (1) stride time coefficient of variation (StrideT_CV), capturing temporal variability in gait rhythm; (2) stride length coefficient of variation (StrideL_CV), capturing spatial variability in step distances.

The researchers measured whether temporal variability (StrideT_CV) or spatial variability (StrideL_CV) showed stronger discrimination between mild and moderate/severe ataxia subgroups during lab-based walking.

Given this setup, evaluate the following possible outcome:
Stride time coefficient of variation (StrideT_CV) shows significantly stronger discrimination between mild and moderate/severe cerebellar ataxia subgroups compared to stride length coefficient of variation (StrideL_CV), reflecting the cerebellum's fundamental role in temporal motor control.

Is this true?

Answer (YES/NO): YES